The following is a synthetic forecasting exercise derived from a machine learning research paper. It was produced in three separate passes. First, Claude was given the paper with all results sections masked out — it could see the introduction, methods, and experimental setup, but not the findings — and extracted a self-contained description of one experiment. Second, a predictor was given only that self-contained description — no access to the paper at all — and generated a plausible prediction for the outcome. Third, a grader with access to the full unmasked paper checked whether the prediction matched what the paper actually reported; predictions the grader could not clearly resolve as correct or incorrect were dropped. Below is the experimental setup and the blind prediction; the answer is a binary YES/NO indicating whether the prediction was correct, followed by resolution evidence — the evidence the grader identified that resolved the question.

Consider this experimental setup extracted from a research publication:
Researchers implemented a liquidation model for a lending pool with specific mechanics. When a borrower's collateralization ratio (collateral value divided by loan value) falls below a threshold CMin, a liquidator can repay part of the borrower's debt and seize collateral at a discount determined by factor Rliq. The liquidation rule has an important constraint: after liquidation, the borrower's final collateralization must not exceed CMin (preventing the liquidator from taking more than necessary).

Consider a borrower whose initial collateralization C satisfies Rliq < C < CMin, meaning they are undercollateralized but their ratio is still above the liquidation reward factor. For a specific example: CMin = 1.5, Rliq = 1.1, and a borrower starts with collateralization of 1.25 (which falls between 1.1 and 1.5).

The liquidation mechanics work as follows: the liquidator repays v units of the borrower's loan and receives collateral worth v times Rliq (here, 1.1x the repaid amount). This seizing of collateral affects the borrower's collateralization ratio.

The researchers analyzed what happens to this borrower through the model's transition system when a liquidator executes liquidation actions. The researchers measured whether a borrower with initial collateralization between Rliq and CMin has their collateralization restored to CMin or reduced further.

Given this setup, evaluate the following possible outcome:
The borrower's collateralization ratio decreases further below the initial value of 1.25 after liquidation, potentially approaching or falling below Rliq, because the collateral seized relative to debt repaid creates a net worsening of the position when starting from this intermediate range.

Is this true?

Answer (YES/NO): NO